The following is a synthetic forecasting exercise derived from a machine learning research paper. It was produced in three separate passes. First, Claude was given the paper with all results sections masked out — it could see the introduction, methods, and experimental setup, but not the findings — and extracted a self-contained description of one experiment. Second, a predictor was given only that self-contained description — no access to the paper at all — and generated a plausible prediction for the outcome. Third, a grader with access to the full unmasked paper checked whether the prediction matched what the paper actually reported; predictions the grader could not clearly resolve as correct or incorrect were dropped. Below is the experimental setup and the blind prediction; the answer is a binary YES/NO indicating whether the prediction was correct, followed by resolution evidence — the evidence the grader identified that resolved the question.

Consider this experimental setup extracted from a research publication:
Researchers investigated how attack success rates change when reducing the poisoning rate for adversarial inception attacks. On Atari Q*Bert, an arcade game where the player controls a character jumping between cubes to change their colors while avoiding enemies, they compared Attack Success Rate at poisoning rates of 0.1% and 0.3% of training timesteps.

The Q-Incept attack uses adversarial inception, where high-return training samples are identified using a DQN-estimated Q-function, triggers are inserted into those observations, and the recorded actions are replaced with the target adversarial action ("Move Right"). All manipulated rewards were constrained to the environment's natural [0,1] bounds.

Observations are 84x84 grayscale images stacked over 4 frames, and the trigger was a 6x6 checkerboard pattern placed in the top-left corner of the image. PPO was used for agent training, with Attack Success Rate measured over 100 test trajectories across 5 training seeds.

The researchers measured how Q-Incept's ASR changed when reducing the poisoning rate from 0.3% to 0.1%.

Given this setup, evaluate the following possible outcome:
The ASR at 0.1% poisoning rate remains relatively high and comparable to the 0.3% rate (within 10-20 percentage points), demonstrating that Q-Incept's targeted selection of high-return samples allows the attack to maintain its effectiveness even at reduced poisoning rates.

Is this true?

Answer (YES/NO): YES